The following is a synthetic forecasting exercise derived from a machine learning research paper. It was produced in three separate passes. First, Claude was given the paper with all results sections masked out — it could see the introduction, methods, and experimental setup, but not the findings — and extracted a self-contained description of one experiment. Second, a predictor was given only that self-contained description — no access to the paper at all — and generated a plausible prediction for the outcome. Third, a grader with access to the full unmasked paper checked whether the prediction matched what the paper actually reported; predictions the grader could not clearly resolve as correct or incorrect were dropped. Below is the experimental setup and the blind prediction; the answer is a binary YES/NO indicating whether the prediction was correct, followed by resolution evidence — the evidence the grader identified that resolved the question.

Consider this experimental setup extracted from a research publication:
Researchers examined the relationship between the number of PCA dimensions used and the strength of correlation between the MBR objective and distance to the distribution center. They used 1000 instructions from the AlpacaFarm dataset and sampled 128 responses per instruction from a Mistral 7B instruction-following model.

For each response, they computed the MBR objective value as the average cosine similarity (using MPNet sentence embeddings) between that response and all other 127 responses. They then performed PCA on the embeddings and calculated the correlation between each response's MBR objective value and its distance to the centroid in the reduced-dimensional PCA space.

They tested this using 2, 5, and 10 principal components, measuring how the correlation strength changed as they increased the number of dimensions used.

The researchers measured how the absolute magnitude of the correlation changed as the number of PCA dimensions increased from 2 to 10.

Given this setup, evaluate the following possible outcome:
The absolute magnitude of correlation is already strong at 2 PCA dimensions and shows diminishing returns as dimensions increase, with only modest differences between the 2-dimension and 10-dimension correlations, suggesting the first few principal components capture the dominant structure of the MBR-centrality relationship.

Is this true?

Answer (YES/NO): NO